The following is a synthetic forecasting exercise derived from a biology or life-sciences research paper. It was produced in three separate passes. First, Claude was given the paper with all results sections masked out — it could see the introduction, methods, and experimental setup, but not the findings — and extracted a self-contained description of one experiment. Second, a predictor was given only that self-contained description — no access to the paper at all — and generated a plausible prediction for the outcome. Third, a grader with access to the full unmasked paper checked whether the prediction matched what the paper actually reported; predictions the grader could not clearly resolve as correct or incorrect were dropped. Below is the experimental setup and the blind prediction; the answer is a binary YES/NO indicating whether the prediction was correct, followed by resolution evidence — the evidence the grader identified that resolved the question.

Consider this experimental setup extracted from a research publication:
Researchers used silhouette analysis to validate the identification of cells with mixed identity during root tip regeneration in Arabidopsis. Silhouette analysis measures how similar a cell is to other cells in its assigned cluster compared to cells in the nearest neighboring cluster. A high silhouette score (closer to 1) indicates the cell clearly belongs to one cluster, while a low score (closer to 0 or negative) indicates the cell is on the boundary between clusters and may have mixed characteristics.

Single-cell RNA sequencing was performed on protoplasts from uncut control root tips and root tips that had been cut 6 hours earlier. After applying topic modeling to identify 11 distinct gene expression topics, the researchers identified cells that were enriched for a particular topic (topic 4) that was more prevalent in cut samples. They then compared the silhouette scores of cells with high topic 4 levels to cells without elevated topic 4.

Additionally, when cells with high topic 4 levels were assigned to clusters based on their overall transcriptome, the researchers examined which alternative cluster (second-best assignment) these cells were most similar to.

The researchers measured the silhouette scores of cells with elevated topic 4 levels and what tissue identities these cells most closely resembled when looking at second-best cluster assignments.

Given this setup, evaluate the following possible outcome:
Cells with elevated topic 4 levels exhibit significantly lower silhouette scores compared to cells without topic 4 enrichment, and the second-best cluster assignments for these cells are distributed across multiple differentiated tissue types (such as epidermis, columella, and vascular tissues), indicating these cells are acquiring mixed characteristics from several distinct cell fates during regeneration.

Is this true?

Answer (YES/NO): NO